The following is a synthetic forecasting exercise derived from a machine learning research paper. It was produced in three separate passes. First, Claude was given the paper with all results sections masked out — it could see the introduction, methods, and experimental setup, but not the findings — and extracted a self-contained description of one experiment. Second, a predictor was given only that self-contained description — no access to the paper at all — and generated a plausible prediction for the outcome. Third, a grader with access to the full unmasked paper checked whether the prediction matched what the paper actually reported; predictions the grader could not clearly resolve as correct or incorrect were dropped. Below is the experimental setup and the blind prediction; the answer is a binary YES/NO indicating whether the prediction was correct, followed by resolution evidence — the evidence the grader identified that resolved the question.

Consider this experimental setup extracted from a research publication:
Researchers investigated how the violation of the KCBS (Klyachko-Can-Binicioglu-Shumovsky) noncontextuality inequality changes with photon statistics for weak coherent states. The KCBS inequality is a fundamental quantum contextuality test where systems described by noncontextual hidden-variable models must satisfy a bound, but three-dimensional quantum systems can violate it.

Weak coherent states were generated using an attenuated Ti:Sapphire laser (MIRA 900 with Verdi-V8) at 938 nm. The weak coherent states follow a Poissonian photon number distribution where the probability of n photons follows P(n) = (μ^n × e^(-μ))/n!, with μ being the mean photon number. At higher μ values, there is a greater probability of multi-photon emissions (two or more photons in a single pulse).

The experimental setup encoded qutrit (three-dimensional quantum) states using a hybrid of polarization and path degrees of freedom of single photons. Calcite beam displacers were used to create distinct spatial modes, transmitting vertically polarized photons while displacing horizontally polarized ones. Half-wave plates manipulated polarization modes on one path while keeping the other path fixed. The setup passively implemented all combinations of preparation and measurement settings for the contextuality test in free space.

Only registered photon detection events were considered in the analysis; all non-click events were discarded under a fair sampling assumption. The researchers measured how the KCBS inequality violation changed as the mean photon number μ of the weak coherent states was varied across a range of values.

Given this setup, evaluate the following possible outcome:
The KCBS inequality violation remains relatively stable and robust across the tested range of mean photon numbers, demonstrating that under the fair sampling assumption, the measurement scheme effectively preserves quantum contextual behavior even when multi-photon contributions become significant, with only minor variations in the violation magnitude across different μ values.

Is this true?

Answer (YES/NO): NO